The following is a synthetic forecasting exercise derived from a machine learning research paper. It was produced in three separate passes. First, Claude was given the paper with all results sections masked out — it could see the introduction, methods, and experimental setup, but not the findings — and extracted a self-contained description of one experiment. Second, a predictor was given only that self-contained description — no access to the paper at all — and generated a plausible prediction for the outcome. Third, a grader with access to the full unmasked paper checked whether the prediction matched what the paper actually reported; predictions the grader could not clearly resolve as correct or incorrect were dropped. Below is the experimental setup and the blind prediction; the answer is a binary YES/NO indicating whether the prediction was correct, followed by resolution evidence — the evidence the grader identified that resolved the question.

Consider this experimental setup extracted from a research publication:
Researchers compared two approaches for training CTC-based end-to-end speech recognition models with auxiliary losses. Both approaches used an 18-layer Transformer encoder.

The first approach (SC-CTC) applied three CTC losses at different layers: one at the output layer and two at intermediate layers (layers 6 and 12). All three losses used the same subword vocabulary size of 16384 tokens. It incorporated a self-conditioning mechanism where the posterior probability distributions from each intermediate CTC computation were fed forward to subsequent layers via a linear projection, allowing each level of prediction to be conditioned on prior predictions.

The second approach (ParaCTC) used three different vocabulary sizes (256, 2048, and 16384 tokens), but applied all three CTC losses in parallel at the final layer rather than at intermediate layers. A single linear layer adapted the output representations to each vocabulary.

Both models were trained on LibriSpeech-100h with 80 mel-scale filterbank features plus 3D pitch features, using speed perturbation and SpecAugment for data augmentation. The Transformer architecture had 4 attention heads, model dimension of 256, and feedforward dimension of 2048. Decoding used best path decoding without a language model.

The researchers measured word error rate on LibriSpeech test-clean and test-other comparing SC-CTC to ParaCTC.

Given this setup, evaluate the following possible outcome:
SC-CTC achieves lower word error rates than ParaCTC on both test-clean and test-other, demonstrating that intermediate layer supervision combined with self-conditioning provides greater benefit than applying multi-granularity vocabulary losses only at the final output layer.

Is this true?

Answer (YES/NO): YES